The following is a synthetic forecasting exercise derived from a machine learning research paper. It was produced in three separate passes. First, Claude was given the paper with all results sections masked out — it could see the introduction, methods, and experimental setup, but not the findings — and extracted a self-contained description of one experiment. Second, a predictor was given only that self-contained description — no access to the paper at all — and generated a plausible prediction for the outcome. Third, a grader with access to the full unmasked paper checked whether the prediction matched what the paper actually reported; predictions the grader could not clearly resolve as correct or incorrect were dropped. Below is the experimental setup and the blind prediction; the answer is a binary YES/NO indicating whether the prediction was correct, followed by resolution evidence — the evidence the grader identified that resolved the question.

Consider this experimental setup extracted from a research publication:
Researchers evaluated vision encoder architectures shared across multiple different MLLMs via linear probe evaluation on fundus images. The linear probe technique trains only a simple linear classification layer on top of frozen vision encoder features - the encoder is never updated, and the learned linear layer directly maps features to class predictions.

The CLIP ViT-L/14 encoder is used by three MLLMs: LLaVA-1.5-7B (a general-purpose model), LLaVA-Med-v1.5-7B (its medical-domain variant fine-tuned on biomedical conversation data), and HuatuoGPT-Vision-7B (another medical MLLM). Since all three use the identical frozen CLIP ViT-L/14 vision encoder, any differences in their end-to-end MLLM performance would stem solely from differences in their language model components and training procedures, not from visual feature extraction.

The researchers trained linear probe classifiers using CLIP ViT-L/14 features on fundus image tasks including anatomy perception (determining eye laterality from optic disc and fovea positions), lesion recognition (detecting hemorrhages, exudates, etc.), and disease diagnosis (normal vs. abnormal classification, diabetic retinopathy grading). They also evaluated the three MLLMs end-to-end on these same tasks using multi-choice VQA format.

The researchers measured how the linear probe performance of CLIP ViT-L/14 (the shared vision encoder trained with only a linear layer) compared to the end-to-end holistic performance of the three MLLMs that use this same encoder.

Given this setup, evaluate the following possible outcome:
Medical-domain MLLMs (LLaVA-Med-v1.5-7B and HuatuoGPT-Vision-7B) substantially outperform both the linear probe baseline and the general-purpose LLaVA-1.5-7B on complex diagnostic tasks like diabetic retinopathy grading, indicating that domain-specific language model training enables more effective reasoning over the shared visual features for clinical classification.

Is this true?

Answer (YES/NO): NO